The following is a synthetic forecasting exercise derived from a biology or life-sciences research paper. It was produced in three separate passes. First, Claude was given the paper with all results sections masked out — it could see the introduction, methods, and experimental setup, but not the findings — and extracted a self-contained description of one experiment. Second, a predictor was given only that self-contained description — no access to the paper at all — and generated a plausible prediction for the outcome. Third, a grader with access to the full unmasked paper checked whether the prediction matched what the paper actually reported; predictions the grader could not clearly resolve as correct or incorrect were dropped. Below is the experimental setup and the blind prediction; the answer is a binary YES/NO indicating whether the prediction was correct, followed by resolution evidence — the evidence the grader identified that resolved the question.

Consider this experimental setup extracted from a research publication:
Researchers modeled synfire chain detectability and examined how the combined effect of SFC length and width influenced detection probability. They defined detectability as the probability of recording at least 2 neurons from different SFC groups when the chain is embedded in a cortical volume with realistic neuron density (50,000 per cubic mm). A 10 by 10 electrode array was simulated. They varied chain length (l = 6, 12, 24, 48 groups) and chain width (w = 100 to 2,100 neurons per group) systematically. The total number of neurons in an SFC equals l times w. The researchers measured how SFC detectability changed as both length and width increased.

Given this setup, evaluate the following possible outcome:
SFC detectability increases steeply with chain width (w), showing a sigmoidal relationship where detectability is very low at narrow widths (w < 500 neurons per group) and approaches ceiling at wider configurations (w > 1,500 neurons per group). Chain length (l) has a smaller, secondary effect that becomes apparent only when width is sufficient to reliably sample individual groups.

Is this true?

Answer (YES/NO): NO